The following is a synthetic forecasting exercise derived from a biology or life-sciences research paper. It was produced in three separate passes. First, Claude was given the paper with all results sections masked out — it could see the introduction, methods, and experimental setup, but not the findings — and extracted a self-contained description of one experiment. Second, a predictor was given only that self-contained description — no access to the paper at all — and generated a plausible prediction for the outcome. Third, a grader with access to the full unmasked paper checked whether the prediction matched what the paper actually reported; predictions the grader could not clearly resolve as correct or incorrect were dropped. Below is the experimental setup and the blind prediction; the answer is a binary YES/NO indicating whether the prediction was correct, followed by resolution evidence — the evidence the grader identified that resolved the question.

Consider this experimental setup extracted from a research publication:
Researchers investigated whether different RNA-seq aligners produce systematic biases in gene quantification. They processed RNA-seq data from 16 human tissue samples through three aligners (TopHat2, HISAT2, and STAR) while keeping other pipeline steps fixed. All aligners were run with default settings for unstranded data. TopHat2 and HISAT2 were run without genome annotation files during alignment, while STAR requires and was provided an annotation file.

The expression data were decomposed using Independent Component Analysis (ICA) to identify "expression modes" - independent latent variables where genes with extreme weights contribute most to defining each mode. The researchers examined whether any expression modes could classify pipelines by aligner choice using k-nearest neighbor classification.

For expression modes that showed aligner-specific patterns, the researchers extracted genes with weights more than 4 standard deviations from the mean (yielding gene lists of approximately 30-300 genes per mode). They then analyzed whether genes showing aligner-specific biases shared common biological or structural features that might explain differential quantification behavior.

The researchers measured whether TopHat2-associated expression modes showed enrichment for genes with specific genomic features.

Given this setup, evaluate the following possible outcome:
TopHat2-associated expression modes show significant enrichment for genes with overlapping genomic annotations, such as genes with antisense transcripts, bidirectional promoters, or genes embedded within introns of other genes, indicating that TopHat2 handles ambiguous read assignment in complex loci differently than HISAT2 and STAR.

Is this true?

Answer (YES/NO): NO